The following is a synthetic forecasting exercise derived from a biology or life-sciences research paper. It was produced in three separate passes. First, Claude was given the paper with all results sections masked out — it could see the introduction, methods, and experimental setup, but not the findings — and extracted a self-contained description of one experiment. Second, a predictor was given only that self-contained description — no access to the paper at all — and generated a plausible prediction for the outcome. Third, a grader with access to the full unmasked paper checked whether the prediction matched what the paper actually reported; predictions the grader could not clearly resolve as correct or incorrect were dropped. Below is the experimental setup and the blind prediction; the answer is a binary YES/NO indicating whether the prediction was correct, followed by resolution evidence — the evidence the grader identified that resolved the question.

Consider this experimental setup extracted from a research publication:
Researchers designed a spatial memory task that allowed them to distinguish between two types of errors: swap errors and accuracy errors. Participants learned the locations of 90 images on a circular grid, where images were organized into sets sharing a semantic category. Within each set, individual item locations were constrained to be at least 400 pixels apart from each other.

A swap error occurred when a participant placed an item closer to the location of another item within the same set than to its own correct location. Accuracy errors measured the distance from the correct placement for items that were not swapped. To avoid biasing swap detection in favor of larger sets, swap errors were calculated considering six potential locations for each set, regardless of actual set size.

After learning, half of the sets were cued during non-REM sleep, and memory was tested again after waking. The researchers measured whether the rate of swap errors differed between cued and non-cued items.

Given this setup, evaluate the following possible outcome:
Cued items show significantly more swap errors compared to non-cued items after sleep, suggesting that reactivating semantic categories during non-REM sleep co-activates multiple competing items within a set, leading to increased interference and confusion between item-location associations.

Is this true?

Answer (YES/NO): NO